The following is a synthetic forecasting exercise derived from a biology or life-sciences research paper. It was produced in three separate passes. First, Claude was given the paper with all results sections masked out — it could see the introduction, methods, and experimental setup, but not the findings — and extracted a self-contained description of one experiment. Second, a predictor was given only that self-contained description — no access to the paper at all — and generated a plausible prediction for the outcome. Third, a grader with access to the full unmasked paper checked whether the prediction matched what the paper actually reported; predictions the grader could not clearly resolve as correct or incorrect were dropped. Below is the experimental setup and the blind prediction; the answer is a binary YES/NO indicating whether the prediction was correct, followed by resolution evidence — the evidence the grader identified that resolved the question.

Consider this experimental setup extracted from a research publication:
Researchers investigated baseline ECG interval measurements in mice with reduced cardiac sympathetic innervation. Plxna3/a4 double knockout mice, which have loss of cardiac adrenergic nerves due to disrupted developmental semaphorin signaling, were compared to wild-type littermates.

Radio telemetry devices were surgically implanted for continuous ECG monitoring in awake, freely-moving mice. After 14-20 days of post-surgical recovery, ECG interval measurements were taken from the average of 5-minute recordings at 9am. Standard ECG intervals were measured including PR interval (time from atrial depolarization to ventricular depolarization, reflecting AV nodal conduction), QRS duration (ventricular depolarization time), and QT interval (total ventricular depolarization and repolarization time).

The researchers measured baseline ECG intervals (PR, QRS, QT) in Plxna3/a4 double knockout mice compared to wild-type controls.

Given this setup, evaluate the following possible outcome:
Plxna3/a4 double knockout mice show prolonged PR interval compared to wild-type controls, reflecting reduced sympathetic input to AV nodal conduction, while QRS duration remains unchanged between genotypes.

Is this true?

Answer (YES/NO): NO